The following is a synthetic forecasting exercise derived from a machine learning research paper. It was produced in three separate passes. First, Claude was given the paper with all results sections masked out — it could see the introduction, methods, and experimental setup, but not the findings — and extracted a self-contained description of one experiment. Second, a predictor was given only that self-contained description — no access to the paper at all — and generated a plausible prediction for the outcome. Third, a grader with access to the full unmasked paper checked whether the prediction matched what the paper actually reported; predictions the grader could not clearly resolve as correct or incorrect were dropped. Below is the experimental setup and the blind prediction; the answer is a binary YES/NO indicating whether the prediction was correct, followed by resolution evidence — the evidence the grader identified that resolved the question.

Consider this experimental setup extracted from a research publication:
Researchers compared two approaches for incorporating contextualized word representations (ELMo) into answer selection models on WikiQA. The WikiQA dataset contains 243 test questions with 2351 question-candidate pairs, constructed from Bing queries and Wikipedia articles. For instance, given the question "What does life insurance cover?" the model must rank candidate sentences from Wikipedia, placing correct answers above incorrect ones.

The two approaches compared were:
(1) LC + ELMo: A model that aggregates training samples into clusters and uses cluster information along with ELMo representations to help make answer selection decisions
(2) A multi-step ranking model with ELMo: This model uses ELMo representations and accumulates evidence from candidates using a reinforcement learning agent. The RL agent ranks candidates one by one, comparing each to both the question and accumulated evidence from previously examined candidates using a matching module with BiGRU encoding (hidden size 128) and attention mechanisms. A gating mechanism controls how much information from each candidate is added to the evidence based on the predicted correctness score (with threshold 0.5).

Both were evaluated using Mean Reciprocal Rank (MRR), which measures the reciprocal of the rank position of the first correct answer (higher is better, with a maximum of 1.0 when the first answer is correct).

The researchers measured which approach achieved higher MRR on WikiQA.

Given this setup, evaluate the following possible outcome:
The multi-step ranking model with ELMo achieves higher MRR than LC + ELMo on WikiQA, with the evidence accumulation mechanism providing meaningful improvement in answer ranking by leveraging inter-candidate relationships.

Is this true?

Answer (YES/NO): NO